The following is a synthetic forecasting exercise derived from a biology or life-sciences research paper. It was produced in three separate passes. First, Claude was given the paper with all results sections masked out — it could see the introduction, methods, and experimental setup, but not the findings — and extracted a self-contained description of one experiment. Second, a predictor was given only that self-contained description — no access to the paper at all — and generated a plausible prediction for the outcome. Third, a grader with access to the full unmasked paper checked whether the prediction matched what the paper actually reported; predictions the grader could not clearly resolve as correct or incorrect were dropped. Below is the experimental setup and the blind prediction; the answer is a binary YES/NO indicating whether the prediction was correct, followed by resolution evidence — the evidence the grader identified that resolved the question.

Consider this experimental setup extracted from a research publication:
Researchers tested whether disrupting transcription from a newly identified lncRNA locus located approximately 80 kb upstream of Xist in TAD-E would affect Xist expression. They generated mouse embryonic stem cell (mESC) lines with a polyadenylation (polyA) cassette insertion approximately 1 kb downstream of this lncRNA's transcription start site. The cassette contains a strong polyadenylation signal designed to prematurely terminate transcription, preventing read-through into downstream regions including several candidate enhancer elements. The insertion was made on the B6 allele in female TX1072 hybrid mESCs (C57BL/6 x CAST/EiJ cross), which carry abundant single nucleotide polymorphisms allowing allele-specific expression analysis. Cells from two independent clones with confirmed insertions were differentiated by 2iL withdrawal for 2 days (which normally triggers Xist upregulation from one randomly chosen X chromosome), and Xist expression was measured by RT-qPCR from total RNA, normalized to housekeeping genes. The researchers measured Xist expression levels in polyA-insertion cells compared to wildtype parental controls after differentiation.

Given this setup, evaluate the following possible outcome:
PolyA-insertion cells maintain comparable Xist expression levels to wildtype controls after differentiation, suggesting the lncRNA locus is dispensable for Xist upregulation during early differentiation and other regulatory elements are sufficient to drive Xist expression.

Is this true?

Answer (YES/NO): NO